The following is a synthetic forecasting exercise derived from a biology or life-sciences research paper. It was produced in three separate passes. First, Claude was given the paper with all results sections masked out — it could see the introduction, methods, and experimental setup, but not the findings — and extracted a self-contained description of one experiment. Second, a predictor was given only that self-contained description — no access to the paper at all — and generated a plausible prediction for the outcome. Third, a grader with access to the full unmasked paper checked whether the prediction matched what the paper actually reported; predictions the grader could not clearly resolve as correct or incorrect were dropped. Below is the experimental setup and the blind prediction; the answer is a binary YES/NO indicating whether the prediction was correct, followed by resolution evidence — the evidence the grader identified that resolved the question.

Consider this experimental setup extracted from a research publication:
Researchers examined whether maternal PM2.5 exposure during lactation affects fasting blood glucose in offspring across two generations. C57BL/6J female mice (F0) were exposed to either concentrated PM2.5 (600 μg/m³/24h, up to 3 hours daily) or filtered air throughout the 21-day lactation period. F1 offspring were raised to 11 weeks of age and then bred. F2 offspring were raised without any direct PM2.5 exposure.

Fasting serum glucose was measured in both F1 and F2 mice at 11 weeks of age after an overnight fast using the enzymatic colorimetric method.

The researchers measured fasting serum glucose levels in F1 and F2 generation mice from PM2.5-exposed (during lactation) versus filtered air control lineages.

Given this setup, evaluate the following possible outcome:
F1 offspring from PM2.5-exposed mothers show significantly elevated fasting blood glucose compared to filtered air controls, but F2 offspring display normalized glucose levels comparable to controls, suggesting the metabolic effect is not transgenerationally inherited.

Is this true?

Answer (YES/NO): NO